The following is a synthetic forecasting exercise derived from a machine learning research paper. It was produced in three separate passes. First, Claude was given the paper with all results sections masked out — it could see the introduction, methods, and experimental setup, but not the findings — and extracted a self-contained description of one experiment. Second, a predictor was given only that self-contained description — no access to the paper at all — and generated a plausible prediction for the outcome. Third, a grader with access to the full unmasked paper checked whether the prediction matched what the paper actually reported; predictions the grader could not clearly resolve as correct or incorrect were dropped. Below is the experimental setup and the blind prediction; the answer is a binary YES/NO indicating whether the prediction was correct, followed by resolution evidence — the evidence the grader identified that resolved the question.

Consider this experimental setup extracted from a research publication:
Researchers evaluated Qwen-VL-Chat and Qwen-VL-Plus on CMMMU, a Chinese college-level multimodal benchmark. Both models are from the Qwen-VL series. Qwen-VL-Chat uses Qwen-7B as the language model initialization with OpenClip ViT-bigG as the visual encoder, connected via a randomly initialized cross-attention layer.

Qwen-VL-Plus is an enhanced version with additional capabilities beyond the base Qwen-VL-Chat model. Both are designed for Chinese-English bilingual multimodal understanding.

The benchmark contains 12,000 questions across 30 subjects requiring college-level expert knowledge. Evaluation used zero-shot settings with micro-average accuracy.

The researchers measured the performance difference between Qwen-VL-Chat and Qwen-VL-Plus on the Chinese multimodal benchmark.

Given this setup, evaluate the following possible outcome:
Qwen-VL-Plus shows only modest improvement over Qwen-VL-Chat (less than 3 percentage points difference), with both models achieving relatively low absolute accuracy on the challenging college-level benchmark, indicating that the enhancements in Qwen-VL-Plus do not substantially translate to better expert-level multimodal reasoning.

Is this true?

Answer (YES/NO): NO